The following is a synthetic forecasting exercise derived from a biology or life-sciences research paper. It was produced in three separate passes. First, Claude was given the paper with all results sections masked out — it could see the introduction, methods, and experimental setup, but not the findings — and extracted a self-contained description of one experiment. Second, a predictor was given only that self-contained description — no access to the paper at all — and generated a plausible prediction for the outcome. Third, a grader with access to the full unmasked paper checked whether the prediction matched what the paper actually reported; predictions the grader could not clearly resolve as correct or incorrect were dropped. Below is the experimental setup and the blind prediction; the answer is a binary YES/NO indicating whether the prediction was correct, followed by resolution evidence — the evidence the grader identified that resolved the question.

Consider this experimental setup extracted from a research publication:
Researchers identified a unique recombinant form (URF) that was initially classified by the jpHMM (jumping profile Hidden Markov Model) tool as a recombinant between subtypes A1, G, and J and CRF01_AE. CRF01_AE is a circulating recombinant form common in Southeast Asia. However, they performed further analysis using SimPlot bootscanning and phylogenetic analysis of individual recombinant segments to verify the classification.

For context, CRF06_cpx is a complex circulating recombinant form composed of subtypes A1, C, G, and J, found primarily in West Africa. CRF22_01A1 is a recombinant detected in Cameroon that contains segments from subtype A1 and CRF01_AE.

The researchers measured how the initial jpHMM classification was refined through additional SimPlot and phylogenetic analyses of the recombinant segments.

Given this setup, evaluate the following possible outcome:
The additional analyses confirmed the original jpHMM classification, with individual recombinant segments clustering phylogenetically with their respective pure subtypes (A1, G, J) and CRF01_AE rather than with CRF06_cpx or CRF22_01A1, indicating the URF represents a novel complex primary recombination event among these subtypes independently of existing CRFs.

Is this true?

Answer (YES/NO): NO